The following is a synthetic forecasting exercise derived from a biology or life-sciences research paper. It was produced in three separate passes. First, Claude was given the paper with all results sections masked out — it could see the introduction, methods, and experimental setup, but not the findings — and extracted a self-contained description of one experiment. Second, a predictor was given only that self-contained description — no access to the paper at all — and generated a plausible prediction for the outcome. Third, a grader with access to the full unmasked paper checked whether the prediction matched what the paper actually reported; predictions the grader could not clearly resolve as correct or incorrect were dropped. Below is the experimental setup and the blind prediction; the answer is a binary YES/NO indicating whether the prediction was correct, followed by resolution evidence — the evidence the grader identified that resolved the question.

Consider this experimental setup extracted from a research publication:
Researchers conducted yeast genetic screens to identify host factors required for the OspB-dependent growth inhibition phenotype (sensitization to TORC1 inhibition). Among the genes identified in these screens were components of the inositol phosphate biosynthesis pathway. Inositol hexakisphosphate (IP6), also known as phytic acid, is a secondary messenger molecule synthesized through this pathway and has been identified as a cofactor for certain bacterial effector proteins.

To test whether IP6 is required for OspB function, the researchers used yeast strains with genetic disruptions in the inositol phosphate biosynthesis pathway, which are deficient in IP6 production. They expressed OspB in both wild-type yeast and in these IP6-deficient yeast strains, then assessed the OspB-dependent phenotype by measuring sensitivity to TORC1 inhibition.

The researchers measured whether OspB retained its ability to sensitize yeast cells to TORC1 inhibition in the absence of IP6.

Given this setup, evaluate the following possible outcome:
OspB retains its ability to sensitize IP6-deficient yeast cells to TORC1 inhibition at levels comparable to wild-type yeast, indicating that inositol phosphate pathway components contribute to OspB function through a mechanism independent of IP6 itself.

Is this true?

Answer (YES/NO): NO